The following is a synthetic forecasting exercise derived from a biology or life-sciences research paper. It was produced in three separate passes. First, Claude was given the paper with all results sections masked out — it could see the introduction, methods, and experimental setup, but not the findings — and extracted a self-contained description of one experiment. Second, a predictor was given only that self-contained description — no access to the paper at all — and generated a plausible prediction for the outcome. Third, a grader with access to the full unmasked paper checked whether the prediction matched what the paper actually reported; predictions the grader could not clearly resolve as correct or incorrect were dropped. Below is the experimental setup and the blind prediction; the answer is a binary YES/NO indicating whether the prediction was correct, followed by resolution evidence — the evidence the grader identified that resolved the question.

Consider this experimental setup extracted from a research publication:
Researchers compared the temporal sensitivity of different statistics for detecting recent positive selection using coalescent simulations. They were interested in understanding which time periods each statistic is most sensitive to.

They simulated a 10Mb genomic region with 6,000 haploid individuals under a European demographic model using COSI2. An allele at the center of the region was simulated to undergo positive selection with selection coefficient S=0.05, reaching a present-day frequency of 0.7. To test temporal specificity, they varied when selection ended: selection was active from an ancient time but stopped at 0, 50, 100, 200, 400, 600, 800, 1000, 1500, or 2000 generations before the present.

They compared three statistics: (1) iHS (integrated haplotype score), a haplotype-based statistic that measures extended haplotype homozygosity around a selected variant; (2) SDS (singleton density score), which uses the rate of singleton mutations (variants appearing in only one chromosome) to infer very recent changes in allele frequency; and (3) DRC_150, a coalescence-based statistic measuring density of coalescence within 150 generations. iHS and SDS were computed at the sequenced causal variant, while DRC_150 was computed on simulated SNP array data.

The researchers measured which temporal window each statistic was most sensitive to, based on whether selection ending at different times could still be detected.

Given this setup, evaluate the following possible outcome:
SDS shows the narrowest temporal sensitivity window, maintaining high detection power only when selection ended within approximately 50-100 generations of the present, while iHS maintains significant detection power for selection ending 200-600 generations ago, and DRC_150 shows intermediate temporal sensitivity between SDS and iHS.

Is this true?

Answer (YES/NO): NO